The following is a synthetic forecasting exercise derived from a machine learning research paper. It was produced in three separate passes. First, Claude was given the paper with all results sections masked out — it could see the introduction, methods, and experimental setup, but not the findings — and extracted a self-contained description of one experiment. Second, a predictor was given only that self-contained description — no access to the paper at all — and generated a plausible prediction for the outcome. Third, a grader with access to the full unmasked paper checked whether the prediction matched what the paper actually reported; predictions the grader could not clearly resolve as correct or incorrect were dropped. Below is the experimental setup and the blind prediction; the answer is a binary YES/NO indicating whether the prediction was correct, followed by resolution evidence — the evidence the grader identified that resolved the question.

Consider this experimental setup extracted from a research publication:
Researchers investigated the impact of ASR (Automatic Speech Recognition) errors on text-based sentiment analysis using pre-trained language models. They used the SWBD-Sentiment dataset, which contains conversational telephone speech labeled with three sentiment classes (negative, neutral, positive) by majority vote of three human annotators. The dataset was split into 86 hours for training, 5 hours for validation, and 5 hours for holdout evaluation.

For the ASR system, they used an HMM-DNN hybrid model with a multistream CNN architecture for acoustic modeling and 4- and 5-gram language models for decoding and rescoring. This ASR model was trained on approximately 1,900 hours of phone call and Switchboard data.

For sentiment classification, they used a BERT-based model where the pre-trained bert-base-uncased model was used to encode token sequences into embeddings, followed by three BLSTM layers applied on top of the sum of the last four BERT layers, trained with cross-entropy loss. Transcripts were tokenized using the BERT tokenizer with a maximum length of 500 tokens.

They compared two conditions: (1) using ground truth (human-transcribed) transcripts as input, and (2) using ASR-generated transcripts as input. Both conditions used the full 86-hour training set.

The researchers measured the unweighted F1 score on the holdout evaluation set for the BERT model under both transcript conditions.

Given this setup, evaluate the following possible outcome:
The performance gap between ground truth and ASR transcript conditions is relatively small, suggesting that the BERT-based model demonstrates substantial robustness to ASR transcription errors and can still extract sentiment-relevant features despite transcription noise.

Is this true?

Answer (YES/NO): YES